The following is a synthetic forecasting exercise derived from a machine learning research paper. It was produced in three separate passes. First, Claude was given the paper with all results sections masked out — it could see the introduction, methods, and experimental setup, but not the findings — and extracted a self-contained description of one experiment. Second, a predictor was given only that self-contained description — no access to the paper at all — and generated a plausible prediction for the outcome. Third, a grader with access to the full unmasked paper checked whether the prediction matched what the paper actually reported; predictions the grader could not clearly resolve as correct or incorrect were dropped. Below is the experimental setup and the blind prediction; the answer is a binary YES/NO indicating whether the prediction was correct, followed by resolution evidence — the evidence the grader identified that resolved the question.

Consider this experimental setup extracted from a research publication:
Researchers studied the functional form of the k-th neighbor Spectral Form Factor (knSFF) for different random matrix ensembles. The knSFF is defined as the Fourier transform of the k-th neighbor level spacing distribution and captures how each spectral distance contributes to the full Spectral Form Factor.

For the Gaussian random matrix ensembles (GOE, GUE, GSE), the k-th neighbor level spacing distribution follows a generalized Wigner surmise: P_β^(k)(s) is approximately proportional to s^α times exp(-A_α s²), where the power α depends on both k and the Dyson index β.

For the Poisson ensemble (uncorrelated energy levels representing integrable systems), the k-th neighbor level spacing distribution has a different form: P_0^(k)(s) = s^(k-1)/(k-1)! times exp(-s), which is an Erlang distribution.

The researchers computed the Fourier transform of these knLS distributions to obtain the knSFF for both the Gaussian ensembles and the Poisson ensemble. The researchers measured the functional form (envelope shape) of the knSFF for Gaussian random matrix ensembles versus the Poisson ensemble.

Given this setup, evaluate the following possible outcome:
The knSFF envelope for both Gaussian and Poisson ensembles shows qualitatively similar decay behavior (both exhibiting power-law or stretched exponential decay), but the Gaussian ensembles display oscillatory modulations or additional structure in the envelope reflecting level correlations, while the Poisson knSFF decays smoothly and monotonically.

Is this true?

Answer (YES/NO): NO